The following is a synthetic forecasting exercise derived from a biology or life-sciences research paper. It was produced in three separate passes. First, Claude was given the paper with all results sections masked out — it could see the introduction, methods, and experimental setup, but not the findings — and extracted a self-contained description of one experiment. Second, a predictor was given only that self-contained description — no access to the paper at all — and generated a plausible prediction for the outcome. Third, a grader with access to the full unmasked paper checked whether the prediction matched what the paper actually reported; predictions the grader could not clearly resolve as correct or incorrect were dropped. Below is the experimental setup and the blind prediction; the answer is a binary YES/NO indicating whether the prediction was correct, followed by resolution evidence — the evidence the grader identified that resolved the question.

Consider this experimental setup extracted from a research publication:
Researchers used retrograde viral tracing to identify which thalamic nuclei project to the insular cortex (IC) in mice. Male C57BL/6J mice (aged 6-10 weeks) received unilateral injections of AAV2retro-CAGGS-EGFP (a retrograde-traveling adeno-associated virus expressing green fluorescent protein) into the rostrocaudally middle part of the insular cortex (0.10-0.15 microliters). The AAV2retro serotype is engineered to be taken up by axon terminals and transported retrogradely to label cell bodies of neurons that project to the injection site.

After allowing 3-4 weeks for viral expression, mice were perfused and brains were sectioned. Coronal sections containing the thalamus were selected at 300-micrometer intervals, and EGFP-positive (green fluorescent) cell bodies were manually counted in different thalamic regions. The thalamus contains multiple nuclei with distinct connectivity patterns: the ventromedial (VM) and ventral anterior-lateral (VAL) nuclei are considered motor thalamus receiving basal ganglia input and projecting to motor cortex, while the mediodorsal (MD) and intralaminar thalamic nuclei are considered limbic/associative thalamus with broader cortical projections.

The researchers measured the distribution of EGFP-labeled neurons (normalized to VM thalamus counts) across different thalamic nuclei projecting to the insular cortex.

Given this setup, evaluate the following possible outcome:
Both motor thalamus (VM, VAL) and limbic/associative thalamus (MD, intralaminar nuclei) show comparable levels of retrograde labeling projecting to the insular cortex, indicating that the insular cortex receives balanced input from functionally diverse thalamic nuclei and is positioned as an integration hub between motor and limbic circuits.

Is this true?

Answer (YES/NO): NO